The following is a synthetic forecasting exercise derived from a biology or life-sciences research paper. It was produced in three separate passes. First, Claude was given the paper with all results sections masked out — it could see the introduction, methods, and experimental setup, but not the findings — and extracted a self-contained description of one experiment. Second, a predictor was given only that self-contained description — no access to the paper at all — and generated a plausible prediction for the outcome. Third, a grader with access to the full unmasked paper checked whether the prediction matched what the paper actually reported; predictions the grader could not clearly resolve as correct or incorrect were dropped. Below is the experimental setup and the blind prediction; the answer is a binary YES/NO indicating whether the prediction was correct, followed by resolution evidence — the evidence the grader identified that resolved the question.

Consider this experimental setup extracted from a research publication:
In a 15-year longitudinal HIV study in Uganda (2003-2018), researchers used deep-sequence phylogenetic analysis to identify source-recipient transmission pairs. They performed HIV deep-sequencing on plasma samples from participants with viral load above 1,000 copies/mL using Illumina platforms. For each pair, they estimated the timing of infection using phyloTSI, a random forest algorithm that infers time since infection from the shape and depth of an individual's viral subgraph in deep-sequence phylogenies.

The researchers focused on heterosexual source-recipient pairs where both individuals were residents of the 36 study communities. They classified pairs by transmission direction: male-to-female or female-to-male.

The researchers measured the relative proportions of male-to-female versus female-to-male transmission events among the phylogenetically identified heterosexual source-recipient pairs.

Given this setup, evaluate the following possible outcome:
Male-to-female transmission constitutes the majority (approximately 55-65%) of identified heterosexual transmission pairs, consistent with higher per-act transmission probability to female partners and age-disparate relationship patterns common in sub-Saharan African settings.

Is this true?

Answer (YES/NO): YES